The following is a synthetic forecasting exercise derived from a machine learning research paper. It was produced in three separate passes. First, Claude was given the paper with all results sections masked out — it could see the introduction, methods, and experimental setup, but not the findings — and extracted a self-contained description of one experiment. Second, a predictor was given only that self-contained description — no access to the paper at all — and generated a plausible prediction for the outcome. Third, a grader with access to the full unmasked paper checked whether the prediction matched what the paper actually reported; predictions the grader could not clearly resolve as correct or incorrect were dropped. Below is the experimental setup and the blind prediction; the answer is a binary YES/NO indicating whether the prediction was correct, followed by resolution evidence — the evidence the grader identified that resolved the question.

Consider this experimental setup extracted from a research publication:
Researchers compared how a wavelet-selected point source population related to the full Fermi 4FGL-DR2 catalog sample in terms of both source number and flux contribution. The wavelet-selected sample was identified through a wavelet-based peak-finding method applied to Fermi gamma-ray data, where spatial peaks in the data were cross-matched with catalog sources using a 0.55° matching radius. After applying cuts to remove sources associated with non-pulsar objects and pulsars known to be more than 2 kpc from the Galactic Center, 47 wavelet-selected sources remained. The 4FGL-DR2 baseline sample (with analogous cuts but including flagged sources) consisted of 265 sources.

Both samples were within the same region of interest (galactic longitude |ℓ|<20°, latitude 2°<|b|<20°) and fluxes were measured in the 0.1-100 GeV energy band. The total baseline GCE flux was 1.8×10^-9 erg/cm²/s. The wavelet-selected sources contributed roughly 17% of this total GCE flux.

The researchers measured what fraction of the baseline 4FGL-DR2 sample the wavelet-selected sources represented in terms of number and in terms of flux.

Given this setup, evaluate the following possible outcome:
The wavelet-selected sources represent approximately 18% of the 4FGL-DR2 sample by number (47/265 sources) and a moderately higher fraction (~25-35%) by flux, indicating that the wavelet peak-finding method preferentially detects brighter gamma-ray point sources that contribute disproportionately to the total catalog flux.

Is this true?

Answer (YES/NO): NO